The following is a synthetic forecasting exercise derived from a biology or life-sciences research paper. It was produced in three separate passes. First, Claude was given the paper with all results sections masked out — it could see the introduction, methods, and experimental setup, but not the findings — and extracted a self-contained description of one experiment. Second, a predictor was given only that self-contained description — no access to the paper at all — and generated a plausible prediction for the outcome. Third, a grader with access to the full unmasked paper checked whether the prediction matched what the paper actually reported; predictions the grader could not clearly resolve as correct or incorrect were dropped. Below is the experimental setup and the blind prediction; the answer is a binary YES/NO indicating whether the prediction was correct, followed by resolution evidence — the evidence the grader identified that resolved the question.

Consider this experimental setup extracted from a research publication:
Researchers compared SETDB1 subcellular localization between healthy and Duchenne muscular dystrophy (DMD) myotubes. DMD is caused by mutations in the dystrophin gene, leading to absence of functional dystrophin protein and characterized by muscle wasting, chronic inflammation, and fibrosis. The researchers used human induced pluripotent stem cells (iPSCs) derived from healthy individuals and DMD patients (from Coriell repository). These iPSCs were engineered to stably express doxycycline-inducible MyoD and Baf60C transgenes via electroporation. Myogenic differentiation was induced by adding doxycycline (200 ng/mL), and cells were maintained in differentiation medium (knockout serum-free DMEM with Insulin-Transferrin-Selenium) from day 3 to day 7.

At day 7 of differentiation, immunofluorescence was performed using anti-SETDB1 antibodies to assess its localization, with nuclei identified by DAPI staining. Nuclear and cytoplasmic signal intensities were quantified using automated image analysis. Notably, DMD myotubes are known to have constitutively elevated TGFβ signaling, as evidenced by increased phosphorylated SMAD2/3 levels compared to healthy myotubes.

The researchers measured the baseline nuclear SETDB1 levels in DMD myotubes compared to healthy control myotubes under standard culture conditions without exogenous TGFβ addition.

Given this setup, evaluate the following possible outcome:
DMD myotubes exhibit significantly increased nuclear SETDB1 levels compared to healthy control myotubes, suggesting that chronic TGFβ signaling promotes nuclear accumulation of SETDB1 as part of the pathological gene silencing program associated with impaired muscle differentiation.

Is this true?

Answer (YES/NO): YES